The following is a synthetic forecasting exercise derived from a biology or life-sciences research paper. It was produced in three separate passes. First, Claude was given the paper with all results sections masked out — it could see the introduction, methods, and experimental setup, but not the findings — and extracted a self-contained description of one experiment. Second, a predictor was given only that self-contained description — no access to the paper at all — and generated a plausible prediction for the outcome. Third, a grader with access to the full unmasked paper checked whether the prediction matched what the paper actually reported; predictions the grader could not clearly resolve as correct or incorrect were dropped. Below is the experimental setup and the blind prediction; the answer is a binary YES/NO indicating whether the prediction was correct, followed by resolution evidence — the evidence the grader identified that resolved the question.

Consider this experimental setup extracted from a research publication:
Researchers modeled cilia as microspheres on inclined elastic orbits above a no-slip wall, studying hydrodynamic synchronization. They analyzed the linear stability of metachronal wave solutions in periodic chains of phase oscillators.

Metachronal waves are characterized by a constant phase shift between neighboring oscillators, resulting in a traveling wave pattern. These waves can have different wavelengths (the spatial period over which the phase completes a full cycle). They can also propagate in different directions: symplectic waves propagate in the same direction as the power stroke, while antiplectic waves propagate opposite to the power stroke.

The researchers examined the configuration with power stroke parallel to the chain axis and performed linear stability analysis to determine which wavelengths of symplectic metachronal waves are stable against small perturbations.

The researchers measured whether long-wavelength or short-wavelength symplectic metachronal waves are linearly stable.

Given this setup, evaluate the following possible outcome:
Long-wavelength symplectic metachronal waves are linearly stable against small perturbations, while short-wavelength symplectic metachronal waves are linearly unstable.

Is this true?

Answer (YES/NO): YES